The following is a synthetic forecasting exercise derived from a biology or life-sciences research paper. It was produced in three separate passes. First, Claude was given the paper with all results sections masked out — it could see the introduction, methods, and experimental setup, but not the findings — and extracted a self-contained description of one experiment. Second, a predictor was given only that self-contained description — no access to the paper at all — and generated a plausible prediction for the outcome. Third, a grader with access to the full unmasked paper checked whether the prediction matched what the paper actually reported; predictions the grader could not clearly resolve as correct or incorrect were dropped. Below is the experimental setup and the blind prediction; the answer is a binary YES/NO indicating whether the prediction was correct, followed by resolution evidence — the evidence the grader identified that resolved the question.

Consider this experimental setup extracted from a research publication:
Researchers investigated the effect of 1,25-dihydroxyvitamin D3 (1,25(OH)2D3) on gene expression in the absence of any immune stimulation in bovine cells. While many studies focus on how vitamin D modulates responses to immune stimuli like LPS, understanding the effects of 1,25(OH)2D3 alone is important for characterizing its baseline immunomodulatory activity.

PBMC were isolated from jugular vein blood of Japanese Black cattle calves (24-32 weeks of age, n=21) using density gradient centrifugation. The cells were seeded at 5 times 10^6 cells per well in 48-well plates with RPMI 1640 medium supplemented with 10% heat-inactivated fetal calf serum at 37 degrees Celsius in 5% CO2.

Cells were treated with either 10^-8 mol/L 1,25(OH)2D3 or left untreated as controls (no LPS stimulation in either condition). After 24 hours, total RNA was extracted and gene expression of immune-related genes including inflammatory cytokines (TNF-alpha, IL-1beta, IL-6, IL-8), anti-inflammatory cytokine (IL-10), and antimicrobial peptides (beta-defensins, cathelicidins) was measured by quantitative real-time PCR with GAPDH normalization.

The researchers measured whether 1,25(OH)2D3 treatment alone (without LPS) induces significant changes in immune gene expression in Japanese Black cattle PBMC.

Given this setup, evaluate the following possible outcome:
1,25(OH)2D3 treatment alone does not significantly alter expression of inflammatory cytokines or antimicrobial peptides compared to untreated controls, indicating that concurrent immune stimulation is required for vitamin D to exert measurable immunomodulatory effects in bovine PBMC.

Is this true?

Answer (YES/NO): NO